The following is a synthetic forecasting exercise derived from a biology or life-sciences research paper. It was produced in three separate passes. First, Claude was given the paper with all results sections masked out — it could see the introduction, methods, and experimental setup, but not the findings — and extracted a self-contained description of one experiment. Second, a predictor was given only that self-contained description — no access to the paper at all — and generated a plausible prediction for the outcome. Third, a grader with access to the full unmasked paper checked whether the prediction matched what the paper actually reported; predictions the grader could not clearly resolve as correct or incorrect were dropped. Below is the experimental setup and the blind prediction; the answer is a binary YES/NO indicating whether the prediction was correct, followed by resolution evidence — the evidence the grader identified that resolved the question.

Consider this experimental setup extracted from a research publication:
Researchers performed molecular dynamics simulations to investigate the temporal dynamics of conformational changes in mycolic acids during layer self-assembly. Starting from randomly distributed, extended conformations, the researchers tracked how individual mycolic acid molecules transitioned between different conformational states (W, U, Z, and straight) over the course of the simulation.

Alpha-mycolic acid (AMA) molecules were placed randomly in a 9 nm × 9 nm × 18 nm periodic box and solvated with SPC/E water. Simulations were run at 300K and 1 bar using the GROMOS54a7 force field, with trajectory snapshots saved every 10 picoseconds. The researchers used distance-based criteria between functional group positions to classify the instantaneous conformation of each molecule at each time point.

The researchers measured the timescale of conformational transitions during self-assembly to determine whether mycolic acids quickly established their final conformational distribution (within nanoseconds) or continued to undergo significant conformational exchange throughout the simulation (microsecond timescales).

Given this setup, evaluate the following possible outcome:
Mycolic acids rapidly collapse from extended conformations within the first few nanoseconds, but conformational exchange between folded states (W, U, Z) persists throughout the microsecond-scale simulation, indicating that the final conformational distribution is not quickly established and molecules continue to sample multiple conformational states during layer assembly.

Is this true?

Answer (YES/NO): NO